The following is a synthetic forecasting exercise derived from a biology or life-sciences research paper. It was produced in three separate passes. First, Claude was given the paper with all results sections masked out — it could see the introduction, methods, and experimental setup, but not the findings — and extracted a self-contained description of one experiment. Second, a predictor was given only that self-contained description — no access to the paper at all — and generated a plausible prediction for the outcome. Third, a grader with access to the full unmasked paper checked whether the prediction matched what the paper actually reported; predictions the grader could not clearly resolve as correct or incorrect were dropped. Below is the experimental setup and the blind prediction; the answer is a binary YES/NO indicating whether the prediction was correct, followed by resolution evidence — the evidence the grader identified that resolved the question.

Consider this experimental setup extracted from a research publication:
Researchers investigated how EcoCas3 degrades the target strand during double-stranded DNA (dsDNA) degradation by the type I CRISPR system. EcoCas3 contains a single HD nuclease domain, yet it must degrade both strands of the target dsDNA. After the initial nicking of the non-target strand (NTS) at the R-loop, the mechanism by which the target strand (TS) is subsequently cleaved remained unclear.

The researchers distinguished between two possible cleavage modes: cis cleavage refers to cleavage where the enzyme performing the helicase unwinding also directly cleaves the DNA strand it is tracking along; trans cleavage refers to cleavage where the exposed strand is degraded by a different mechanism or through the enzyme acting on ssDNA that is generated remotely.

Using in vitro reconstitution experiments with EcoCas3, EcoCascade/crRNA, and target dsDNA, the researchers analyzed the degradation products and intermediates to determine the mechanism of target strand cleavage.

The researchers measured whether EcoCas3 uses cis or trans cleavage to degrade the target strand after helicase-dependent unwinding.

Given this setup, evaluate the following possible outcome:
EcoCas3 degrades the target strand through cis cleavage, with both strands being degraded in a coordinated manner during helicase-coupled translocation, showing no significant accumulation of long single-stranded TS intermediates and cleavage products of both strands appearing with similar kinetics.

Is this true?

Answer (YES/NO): NO